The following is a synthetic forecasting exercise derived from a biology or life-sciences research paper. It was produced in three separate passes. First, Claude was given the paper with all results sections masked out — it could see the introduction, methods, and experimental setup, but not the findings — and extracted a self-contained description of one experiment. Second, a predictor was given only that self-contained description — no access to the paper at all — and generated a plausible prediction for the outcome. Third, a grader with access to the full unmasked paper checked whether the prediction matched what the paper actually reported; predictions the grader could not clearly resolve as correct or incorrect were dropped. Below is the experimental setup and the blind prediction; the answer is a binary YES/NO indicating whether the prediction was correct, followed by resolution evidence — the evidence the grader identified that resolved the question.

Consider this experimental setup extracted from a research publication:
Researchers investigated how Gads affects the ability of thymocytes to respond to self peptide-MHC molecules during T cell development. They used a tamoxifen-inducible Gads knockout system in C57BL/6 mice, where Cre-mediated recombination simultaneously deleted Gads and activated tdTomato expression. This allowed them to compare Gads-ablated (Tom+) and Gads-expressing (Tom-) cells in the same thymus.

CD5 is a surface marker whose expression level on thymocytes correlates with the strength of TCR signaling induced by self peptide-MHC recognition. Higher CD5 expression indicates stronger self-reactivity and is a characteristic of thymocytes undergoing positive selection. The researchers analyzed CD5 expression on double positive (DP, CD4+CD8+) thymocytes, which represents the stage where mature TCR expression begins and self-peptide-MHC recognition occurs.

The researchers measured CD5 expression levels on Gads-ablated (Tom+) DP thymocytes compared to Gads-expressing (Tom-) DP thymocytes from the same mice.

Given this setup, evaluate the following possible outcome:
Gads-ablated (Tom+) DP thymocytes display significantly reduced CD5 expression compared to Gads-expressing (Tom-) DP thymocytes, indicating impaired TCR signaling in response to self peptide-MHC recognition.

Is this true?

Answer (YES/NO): YES